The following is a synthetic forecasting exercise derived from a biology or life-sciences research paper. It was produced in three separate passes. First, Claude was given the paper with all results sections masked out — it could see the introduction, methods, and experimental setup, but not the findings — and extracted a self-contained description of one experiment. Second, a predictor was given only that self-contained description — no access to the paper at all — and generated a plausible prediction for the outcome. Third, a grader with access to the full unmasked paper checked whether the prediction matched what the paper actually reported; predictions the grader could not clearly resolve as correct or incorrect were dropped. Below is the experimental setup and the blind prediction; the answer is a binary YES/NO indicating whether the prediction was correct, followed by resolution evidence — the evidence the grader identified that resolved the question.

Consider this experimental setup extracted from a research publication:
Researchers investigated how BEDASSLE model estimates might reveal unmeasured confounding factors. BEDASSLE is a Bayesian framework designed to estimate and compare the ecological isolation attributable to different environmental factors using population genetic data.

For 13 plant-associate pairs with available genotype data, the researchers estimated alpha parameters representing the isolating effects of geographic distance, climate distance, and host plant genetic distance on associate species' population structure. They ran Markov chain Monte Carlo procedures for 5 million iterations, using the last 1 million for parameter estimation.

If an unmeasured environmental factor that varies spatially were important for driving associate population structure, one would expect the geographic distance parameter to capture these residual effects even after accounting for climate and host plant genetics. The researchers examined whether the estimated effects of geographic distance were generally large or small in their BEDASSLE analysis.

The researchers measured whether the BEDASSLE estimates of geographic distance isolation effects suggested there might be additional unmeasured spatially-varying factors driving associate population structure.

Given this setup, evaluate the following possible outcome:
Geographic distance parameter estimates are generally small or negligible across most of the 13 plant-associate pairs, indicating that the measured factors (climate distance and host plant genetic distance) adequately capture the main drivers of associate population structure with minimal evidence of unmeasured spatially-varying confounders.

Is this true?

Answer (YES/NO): YES